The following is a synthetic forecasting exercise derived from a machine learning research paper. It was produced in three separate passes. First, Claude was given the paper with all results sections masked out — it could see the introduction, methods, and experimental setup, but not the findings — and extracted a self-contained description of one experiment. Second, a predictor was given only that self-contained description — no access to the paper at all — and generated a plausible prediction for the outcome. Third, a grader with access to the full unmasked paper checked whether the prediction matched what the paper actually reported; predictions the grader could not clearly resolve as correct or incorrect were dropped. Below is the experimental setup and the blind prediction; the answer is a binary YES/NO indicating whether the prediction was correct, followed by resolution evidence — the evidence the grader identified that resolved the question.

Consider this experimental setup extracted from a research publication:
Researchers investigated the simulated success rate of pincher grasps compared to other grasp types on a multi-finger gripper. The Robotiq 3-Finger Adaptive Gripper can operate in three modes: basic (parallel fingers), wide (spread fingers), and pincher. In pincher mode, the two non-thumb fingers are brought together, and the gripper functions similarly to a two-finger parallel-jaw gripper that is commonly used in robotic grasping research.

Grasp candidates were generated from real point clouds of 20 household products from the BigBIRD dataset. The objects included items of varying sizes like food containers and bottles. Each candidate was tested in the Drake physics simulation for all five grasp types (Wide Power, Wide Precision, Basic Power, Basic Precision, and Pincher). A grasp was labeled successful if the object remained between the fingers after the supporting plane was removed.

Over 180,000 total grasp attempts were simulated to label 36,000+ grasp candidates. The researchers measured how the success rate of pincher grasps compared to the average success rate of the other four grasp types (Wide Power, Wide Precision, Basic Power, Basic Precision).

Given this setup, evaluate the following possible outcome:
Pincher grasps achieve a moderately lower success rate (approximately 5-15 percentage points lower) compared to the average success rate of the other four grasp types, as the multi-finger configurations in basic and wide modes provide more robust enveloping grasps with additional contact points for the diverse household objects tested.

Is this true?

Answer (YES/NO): YES